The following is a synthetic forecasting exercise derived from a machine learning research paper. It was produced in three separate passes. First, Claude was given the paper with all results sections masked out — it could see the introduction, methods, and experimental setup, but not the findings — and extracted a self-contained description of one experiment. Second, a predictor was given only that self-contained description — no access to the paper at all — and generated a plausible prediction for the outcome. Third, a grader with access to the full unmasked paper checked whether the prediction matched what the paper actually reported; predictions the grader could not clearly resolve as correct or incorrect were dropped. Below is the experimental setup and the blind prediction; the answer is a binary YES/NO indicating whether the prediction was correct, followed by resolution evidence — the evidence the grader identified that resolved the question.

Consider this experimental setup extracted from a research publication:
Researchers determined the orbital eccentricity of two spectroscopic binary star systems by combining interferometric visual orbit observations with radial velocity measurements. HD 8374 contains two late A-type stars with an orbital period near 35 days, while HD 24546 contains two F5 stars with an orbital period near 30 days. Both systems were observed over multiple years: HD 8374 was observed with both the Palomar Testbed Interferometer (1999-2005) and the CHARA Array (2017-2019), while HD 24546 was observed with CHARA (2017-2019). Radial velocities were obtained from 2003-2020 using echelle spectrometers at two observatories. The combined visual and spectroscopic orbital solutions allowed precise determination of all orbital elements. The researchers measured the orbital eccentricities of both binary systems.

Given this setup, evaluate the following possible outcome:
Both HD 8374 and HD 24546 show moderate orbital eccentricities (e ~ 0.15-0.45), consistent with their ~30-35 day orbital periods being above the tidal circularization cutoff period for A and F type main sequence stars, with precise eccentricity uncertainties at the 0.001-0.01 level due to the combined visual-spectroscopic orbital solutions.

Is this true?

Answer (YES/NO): NO